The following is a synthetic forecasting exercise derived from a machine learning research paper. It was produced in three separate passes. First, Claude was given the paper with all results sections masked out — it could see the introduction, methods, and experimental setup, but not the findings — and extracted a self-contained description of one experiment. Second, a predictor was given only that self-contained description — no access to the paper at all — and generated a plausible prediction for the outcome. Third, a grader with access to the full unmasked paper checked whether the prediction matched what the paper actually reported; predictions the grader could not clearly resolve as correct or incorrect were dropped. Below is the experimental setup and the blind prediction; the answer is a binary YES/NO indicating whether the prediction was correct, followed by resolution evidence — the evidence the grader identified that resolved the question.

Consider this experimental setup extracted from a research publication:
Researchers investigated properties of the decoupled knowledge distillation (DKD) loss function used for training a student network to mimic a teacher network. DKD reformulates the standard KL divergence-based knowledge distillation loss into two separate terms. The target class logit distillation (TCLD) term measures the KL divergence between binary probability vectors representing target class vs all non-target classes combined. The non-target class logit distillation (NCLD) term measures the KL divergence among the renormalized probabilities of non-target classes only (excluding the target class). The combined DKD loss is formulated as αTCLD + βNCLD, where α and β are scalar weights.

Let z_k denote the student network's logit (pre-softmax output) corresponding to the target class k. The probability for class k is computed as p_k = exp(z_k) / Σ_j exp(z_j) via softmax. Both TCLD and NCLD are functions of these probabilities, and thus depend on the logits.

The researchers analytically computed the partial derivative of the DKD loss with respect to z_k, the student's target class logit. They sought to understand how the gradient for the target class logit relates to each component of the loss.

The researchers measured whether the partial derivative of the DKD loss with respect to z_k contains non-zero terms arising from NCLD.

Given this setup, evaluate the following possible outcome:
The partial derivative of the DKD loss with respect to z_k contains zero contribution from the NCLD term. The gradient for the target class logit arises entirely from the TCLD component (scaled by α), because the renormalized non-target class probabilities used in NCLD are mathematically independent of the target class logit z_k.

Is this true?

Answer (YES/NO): YES